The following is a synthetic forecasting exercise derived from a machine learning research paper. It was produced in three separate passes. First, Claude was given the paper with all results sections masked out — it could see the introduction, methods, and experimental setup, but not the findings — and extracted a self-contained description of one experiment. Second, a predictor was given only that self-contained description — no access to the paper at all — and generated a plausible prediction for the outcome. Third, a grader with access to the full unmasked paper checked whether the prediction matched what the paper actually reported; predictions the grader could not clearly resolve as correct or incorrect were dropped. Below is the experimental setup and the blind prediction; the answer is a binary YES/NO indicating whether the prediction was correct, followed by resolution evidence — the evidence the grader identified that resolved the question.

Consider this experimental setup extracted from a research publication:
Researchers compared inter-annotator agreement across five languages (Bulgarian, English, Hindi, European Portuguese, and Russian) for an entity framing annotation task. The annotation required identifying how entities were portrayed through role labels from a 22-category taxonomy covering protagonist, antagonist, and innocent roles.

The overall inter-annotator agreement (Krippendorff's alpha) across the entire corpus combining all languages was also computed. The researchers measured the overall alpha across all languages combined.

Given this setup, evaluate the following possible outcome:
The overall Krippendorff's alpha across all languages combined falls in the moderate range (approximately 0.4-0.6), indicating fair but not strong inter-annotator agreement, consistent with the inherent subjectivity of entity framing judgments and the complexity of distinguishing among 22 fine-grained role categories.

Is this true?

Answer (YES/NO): YES